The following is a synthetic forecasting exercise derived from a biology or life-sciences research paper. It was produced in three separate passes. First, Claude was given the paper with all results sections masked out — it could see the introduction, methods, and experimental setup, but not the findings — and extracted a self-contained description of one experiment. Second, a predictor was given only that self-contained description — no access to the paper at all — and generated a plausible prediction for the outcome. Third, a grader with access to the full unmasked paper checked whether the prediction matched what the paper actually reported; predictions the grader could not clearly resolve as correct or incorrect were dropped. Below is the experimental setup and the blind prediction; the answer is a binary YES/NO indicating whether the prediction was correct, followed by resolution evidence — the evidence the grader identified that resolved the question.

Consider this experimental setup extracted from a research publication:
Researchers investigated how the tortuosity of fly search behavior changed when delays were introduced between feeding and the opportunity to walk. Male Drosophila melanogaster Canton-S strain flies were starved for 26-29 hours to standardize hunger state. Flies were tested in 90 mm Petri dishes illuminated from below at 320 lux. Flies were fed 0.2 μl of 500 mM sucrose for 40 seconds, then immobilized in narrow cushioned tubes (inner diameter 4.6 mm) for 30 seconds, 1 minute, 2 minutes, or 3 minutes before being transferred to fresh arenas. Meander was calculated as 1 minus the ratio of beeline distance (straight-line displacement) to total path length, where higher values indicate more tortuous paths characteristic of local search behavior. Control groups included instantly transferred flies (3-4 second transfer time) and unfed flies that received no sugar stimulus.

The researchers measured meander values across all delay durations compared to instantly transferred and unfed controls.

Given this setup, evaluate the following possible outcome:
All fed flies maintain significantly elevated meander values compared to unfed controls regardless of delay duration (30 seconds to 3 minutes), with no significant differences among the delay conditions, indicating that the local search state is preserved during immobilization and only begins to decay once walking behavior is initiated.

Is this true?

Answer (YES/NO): NO